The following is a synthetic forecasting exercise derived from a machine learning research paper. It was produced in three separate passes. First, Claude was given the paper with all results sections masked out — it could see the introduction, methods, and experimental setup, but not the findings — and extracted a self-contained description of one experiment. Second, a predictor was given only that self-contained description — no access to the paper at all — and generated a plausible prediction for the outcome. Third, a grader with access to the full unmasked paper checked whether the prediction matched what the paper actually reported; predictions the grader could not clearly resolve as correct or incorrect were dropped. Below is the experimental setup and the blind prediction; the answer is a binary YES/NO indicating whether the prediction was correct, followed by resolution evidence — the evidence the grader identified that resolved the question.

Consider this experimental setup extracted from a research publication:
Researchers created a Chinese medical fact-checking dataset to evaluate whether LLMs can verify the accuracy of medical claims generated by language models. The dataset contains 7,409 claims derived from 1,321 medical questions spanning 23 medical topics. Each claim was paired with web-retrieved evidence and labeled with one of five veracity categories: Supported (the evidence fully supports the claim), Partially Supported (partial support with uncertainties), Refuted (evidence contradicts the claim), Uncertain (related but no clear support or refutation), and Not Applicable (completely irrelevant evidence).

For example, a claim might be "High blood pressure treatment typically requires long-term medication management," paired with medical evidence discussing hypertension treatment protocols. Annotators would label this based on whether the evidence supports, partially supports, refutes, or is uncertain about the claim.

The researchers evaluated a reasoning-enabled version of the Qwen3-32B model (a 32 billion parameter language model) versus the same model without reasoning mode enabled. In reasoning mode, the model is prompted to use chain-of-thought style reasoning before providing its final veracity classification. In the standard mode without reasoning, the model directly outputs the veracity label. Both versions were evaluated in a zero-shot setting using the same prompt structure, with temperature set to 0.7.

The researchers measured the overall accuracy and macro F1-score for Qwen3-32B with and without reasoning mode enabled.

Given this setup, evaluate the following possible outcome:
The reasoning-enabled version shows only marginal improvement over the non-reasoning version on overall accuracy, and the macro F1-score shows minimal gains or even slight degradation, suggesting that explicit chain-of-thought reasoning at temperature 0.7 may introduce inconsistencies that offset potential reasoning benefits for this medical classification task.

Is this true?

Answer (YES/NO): NO